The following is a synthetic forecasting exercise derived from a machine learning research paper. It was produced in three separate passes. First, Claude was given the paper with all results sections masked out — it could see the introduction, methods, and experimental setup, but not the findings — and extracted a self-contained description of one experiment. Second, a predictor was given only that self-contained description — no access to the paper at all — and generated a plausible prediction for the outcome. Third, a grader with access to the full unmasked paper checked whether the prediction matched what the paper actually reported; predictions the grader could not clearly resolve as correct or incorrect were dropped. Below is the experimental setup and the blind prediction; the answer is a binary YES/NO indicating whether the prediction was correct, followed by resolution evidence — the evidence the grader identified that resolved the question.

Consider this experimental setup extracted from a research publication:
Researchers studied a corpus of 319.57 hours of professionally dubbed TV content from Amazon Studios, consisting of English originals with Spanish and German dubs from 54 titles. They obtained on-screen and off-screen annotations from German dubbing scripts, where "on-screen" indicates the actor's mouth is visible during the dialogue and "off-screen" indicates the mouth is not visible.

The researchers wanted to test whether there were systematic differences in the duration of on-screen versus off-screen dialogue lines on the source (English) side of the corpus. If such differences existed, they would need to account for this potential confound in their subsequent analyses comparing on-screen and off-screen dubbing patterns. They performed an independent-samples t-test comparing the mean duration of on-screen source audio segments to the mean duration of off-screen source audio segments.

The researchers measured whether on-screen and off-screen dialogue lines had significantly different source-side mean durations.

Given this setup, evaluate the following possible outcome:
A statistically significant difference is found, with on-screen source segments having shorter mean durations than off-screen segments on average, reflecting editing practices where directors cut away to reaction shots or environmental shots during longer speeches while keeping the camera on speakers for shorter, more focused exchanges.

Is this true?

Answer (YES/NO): NO